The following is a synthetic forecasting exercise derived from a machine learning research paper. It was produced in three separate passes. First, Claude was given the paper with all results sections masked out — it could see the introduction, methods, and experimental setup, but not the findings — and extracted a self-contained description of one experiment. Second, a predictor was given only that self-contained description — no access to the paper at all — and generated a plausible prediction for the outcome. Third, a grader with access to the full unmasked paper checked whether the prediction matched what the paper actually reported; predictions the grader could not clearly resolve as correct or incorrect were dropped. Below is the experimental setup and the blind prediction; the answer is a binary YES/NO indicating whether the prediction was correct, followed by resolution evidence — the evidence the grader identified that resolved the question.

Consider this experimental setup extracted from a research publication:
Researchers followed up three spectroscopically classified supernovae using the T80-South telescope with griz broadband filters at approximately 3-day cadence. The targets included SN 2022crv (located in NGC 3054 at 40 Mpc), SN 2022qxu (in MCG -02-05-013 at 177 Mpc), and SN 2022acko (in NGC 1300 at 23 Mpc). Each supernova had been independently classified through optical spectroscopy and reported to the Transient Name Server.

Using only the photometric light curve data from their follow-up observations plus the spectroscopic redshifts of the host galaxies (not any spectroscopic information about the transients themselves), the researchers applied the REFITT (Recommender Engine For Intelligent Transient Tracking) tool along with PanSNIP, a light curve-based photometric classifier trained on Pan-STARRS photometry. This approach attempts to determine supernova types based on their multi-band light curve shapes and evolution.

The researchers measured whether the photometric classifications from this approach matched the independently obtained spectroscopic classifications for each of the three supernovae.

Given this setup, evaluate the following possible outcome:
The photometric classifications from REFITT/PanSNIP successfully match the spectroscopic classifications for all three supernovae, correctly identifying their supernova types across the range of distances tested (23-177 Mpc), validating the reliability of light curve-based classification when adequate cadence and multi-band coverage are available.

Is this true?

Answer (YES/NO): YES